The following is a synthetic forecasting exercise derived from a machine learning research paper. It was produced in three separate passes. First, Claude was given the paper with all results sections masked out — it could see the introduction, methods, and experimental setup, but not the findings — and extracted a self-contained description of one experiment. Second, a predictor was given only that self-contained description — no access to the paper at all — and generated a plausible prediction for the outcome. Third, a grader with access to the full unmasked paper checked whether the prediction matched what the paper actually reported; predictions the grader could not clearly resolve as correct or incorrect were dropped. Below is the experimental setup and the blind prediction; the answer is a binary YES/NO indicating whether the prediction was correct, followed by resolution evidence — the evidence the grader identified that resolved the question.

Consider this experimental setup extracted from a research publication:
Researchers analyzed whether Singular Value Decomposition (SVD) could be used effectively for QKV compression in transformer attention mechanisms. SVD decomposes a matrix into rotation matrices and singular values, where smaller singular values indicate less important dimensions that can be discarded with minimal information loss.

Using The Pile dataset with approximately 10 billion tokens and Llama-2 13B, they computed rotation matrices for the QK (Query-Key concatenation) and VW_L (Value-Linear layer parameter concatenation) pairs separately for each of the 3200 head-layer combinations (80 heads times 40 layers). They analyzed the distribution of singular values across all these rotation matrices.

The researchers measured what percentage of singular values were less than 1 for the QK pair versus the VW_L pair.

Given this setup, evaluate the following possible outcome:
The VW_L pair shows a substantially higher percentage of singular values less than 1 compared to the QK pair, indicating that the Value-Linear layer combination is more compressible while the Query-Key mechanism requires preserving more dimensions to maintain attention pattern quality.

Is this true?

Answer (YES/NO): NO